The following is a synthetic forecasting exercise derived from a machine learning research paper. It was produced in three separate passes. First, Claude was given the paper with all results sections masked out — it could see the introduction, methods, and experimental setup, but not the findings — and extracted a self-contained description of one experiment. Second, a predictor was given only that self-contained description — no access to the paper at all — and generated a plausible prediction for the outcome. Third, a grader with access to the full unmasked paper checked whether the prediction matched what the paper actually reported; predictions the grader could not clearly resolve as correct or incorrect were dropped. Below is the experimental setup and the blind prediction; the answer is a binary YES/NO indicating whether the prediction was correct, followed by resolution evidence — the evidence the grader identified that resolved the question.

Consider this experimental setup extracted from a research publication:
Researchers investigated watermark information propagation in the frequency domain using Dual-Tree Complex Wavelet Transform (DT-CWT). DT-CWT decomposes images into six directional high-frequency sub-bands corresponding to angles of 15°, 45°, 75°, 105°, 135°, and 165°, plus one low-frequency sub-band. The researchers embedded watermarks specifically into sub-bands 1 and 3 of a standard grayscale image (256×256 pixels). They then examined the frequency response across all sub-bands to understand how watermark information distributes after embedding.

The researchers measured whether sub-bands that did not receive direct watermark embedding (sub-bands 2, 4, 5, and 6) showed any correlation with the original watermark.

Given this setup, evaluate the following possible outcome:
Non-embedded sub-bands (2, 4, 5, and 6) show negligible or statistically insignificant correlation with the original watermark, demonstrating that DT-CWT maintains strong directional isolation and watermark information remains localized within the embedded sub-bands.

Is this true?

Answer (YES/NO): NO